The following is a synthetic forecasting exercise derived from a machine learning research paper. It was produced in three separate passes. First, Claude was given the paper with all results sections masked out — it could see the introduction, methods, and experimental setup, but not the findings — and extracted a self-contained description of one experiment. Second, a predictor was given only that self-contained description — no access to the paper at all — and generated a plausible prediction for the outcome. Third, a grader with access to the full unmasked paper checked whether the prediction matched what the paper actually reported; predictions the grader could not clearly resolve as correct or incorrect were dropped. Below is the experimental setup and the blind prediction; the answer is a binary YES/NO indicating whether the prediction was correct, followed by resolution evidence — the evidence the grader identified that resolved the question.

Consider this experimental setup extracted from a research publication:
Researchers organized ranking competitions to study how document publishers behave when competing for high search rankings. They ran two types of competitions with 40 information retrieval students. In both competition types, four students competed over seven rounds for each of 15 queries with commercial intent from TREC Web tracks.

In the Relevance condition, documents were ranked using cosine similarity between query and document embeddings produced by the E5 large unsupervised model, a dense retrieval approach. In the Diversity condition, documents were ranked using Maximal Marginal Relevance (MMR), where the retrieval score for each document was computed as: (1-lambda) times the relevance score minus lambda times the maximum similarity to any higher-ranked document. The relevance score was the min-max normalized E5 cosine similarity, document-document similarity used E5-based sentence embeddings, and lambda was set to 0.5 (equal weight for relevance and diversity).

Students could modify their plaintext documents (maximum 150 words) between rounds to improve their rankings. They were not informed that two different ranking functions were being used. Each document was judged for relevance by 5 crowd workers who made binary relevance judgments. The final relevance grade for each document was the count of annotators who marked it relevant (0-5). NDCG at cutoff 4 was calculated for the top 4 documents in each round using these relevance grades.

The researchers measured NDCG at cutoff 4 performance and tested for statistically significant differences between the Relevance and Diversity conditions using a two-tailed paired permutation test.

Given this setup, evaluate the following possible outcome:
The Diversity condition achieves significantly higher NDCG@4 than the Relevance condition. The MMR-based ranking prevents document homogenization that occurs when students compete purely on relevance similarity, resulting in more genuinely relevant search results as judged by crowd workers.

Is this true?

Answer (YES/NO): NO